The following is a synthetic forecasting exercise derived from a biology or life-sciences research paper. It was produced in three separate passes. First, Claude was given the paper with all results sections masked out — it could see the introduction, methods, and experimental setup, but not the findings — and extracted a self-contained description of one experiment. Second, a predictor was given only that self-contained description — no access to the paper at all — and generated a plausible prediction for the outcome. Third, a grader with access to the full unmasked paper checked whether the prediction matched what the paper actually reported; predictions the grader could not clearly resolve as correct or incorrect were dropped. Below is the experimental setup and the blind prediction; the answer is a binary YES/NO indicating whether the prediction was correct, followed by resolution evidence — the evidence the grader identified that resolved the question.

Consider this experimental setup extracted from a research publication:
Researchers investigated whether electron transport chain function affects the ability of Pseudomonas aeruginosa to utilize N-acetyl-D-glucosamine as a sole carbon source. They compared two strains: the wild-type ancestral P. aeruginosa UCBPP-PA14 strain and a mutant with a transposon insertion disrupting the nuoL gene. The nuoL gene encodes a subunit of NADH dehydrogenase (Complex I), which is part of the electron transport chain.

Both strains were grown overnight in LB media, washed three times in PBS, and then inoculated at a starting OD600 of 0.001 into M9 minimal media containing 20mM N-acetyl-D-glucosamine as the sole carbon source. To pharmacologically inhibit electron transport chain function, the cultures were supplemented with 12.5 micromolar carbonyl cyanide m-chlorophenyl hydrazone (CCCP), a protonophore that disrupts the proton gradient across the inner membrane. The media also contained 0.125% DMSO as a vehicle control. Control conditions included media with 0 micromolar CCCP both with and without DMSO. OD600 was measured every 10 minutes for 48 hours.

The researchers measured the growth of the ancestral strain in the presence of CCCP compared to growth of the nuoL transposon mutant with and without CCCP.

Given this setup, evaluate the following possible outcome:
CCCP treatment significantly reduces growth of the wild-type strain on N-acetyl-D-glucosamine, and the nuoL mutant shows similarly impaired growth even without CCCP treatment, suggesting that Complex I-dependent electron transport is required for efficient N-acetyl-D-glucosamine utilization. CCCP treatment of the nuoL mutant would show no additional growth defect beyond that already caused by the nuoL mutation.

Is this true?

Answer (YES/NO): NO